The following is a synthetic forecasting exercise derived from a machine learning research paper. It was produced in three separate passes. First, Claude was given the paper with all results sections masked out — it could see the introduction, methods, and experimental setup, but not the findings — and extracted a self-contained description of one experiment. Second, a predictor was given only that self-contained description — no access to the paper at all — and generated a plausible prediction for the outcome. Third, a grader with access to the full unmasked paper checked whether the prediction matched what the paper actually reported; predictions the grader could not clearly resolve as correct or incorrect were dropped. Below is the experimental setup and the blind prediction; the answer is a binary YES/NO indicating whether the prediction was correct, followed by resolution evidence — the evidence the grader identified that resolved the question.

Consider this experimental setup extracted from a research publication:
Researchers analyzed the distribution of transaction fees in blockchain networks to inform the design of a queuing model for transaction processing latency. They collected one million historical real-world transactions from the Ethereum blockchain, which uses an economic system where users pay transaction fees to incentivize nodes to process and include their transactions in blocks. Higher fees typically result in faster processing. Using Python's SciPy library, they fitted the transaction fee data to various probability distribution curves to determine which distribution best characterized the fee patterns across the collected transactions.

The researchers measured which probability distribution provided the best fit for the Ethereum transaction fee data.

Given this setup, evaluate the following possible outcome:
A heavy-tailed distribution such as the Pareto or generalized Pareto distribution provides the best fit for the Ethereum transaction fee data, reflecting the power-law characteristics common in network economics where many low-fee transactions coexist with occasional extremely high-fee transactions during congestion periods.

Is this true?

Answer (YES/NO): NO